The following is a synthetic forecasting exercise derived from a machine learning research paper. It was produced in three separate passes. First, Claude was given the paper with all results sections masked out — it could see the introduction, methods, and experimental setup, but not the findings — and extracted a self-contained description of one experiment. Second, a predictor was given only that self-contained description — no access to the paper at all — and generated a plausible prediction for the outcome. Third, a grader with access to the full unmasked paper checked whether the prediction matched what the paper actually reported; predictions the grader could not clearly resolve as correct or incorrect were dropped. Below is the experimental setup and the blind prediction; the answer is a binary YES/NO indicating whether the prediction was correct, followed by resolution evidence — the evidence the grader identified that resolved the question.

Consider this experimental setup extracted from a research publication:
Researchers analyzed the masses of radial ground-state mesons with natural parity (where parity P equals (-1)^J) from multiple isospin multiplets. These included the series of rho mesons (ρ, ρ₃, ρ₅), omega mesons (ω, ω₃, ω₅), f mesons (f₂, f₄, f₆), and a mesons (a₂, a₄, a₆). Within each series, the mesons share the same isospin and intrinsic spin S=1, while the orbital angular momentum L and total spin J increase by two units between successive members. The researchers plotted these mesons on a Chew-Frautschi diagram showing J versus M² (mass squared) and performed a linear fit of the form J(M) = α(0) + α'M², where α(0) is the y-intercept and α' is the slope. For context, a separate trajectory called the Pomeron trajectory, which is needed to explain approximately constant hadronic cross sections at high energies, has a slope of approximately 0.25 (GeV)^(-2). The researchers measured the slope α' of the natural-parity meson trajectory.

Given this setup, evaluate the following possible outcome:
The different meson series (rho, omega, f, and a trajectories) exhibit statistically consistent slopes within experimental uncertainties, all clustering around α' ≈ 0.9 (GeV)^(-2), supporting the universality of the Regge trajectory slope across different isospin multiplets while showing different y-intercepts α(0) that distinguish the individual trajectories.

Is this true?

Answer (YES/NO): NO